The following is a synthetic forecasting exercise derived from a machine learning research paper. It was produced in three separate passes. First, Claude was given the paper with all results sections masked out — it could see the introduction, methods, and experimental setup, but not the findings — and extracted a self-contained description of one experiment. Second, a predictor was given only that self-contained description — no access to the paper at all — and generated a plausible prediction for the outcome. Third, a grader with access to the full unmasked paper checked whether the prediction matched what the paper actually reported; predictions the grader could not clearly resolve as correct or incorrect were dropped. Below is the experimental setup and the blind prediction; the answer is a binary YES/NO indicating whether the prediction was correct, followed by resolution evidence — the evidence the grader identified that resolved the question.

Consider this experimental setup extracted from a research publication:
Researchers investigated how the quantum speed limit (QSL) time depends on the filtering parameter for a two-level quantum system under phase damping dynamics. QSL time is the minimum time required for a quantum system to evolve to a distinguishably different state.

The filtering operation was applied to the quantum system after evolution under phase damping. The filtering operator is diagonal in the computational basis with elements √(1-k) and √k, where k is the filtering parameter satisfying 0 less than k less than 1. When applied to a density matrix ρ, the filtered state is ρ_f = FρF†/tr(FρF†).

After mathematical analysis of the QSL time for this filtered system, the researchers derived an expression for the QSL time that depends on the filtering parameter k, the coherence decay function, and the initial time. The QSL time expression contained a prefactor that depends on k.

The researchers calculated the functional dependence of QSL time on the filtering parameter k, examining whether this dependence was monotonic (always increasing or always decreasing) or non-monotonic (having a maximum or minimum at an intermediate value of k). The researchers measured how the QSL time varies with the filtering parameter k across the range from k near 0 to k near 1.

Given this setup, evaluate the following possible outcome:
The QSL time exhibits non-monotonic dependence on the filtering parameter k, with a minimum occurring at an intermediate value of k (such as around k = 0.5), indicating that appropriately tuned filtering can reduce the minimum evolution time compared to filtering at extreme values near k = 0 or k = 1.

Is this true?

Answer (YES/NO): NO